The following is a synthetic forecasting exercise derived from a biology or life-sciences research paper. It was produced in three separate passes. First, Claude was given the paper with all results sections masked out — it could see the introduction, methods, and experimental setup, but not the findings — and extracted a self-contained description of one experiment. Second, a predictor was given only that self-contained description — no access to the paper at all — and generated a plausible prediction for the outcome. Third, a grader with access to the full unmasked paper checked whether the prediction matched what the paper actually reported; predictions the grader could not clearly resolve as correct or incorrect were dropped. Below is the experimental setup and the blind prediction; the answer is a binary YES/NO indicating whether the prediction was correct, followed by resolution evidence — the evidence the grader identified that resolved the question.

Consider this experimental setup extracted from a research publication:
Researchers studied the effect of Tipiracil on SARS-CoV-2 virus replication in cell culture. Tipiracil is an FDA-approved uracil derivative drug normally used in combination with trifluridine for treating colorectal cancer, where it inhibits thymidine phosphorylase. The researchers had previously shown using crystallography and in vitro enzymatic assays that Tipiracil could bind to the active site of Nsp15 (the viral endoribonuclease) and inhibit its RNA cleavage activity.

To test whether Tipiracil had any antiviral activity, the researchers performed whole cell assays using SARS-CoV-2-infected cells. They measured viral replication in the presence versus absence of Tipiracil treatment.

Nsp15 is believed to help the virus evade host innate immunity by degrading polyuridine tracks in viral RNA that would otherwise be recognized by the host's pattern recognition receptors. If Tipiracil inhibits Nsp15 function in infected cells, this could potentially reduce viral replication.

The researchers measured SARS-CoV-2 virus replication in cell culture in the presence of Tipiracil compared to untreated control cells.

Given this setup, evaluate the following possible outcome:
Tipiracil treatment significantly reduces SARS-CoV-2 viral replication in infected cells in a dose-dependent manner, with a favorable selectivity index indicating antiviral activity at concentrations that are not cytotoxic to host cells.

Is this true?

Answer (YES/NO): NO